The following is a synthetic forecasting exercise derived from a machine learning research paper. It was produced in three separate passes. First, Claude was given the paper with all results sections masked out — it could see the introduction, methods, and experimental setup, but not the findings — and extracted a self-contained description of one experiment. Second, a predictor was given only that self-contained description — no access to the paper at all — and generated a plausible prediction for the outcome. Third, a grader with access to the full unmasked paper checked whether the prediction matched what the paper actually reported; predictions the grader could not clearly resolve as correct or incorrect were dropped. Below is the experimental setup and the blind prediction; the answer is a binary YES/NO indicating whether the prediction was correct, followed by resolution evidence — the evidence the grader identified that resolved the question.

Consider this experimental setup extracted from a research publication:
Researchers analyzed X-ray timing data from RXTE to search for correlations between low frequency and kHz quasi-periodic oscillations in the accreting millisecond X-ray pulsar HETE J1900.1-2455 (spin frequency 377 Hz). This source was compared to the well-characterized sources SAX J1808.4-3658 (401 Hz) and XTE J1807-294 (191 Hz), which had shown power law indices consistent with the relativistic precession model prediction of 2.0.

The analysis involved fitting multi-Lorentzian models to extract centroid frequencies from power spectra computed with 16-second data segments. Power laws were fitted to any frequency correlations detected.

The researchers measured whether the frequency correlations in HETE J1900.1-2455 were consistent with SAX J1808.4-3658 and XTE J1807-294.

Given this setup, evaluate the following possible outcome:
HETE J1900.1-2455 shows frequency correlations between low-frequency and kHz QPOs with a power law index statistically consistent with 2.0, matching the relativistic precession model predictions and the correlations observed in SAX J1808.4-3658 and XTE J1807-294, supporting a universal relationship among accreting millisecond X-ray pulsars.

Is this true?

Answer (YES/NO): NO